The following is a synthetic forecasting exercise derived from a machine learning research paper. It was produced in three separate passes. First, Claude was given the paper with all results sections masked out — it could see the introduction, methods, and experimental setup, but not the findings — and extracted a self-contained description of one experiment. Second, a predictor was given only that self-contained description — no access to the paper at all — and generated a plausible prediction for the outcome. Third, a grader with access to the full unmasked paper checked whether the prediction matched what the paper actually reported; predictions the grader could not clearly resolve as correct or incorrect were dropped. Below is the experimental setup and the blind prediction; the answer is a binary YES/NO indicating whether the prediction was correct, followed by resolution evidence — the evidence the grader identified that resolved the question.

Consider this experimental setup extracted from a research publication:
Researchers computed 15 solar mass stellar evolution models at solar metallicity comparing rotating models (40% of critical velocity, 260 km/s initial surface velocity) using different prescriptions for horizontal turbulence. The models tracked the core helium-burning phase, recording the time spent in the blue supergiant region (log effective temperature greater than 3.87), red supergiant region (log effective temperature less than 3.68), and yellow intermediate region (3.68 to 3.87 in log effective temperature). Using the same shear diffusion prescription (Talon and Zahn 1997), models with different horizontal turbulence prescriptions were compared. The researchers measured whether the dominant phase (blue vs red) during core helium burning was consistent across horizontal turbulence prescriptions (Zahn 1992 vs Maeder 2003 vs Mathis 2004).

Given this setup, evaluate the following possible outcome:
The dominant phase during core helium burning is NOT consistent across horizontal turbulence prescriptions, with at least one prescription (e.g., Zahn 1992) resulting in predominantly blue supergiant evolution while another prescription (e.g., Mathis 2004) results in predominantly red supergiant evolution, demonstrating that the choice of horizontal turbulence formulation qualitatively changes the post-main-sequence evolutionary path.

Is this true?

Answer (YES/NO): NO